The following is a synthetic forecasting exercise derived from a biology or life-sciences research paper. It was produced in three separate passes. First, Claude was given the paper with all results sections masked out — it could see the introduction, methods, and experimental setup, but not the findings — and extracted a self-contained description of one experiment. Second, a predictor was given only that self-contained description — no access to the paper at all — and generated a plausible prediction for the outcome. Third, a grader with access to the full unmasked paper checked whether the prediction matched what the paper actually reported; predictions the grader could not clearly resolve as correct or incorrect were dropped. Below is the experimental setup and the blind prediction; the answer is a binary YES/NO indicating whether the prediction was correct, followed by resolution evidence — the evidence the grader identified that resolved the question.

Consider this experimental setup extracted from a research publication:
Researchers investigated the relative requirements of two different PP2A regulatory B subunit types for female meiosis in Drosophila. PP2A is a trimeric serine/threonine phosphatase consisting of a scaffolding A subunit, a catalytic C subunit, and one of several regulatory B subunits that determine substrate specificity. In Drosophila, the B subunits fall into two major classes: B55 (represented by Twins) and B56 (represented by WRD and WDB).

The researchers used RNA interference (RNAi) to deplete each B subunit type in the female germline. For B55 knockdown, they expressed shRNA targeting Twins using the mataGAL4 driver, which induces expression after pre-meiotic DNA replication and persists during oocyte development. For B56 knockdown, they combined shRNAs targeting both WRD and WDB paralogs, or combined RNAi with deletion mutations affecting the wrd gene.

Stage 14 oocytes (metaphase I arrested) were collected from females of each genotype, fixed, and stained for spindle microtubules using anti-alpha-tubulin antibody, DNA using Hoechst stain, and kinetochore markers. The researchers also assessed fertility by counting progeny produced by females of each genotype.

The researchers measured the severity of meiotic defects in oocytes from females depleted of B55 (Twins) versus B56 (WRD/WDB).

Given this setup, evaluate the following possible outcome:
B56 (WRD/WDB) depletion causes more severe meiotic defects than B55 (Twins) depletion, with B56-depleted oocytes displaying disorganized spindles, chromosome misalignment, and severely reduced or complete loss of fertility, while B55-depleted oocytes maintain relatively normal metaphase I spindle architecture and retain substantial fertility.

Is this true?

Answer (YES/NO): NO